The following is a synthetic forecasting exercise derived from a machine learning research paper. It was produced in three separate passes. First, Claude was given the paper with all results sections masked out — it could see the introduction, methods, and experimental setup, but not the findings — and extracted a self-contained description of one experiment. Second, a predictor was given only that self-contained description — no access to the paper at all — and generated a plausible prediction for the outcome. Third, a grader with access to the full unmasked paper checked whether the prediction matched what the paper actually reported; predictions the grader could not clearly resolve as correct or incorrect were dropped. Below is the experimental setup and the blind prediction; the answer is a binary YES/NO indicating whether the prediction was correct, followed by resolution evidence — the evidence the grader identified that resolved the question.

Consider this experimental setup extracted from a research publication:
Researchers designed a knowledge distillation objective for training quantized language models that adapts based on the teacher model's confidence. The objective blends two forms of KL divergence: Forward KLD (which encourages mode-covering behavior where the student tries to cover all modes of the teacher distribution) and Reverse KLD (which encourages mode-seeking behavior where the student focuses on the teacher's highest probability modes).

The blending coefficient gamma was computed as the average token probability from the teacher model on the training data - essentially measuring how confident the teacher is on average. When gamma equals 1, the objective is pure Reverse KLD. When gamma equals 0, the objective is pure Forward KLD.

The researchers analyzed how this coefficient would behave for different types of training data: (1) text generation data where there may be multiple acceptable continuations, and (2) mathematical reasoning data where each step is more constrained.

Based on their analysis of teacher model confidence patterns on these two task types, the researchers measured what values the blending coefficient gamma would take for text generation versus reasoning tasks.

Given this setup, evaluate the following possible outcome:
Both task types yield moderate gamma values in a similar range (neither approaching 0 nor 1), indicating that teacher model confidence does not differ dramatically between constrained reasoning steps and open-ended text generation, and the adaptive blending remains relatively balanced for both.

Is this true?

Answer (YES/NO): NO